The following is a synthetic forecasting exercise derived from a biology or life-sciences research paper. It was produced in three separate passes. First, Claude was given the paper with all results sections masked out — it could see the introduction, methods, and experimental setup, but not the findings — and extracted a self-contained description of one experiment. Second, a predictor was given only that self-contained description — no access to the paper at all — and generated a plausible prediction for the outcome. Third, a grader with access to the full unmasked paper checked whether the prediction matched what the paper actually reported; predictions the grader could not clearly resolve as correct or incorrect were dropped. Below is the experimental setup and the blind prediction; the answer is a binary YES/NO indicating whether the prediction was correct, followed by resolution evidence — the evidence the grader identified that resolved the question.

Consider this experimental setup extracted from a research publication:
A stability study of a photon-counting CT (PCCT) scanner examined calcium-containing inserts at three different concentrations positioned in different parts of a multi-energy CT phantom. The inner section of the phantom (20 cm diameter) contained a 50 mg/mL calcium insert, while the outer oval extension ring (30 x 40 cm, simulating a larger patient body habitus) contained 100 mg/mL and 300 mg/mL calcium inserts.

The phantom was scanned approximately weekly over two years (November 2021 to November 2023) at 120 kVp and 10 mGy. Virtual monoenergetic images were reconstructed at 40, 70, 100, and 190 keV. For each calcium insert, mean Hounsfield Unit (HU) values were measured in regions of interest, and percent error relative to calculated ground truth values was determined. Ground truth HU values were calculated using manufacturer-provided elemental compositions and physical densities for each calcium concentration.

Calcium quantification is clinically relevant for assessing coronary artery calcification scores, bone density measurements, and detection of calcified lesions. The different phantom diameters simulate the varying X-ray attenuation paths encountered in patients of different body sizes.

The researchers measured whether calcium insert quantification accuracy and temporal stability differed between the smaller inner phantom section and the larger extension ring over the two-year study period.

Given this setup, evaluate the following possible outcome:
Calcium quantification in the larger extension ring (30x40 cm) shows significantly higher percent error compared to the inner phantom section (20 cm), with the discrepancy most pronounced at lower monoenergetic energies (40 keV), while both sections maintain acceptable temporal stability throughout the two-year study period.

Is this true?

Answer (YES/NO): NO